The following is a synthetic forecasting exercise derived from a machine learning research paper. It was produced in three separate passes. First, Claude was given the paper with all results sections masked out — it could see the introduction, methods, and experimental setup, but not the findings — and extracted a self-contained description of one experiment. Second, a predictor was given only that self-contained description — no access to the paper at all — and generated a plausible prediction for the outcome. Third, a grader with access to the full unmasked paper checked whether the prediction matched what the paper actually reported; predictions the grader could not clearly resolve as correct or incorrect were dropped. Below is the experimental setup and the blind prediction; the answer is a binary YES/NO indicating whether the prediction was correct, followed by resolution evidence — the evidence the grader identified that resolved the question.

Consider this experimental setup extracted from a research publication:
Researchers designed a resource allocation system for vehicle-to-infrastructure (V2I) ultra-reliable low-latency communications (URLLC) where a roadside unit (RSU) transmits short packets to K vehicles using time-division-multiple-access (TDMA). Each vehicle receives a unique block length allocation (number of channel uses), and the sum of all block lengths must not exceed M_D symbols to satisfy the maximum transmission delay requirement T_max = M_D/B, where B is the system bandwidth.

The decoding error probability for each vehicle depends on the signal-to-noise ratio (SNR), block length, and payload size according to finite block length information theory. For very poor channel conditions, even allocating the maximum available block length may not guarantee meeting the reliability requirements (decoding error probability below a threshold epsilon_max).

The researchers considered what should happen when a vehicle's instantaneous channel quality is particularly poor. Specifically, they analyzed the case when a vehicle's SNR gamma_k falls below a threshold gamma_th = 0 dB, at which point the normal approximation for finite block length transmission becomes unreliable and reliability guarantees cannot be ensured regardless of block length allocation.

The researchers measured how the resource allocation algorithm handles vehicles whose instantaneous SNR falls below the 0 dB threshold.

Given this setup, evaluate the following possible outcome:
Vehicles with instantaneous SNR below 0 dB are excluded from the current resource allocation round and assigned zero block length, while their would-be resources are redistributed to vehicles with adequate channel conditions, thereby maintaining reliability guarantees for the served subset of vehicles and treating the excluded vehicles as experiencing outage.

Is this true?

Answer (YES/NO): NO